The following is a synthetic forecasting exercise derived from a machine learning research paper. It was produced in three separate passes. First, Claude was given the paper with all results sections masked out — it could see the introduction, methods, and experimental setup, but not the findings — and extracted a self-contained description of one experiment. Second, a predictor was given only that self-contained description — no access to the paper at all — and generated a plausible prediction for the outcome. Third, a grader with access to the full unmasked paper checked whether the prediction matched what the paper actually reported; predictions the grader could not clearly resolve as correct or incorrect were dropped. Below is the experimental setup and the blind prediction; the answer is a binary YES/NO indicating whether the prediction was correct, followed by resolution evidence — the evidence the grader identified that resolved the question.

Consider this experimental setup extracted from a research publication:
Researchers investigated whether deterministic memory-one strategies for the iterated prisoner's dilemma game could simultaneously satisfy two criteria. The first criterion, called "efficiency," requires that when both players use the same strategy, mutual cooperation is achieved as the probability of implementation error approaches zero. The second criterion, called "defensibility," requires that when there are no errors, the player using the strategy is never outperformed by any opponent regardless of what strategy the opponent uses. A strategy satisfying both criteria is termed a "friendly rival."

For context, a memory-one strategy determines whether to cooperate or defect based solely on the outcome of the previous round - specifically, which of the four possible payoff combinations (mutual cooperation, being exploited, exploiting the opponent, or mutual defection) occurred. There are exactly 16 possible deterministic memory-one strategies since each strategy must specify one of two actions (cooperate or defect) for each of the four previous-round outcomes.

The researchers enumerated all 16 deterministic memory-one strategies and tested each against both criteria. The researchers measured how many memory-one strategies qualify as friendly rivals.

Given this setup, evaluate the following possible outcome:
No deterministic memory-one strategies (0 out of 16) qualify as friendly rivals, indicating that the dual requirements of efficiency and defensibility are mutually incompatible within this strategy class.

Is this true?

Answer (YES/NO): YES